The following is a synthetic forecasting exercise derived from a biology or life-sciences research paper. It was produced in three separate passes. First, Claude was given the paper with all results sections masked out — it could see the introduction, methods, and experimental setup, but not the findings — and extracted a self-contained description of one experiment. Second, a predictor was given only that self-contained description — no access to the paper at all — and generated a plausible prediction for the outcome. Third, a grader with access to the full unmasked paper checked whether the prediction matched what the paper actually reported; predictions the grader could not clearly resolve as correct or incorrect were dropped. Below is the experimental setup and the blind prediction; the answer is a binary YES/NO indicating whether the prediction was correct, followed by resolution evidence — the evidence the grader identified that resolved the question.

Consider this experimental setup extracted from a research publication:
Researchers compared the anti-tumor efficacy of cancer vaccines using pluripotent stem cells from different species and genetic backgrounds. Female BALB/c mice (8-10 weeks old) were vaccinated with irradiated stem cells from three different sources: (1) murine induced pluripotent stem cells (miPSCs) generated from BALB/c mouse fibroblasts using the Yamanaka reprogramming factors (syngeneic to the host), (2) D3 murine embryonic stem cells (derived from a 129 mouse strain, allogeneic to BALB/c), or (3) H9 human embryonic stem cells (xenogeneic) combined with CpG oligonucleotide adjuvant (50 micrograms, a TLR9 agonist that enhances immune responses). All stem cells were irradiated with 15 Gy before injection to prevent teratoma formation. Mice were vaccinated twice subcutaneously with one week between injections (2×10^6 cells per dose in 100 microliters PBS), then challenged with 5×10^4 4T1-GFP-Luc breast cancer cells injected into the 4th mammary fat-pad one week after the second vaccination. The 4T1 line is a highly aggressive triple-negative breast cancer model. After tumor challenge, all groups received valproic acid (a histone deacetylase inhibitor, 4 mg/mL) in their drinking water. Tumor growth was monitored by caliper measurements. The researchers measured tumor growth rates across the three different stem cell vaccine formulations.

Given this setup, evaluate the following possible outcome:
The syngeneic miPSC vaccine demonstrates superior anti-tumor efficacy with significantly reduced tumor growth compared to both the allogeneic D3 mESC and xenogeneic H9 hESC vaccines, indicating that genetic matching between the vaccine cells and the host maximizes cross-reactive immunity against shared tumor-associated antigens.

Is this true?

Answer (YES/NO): NO